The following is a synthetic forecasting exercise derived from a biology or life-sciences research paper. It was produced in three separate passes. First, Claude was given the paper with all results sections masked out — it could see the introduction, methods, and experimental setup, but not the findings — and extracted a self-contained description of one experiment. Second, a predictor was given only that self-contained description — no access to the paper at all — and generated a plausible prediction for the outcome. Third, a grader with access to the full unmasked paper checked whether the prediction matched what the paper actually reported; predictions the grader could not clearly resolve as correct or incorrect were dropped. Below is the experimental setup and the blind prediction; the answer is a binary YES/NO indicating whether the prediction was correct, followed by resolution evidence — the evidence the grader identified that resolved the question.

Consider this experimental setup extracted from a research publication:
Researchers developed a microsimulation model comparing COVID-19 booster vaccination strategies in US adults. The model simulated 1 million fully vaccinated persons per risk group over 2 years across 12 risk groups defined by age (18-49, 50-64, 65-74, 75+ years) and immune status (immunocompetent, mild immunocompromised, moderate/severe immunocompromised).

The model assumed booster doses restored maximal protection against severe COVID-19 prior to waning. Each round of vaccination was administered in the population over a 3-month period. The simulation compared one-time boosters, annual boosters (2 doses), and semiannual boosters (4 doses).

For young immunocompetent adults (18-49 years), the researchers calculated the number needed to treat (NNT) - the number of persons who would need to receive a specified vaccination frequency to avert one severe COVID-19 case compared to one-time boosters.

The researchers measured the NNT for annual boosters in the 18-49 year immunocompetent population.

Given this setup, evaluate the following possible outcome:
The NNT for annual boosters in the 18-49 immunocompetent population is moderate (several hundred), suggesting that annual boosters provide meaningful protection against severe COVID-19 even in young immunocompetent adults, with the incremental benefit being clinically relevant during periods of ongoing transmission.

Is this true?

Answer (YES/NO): NO